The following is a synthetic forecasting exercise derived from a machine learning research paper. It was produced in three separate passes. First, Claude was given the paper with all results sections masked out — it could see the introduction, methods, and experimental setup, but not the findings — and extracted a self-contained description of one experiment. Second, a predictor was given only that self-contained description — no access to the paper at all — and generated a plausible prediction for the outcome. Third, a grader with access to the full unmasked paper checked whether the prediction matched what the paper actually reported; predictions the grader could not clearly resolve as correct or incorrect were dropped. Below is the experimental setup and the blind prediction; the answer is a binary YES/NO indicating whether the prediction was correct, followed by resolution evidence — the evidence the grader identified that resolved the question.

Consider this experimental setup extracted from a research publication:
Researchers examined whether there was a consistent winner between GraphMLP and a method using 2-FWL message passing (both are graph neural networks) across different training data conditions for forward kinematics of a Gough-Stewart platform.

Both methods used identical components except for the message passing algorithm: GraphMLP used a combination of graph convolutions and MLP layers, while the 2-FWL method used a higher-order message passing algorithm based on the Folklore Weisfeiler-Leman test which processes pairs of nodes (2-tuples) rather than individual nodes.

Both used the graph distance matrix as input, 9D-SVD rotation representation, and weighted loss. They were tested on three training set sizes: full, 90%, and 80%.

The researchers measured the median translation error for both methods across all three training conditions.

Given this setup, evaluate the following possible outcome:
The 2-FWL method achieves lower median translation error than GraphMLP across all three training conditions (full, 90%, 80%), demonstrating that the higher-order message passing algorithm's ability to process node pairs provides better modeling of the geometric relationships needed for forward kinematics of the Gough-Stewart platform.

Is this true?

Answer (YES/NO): NO